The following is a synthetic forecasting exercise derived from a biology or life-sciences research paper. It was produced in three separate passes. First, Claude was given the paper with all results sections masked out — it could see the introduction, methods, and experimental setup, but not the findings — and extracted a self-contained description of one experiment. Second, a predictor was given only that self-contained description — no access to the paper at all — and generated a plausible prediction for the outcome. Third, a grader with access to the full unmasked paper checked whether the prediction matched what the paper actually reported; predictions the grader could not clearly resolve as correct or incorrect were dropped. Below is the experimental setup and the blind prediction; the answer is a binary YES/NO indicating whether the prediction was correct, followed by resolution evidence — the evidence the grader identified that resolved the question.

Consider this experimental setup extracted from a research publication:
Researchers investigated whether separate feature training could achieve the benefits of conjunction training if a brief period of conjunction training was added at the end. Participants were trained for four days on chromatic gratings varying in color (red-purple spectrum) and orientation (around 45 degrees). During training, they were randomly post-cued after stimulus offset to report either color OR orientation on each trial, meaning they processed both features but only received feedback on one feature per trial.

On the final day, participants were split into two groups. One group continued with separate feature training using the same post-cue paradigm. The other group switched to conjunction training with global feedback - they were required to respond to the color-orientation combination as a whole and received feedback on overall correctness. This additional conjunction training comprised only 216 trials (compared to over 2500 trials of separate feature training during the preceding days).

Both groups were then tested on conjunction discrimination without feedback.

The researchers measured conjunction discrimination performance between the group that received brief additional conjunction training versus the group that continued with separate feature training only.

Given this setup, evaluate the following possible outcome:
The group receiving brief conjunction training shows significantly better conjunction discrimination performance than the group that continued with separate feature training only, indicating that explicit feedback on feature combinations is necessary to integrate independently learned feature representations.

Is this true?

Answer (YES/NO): NO